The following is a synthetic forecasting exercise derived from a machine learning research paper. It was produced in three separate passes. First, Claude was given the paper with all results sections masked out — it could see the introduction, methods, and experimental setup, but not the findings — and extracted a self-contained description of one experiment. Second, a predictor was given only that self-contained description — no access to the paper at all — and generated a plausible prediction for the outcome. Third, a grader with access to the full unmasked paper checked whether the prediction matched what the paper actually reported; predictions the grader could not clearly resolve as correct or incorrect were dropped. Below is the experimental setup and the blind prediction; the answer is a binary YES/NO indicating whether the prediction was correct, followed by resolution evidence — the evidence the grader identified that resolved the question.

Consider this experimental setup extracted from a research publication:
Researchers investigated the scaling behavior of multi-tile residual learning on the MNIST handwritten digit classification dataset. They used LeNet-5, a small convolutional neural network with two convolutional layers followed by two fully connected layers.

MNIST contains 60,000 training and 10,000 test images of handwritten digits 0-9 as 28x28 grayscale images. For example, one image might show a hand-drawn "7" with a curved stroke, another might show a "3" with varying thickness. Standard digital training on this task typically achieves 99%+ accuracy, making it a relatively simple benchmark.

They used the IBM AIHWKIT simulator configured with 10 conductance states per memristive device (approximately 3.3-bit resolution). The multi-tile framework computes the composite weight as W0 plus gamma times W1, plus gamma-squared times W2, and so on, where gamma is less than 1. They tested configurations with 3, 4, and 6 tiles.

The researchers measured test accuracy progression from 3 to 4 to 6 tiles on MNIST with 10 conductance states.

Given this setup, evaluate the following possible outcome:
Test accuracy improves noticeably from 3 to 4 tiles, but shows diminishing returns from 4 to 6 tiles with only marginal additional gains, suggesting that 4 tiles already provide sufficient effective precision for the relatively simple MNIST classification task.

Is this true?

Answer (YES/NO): NO